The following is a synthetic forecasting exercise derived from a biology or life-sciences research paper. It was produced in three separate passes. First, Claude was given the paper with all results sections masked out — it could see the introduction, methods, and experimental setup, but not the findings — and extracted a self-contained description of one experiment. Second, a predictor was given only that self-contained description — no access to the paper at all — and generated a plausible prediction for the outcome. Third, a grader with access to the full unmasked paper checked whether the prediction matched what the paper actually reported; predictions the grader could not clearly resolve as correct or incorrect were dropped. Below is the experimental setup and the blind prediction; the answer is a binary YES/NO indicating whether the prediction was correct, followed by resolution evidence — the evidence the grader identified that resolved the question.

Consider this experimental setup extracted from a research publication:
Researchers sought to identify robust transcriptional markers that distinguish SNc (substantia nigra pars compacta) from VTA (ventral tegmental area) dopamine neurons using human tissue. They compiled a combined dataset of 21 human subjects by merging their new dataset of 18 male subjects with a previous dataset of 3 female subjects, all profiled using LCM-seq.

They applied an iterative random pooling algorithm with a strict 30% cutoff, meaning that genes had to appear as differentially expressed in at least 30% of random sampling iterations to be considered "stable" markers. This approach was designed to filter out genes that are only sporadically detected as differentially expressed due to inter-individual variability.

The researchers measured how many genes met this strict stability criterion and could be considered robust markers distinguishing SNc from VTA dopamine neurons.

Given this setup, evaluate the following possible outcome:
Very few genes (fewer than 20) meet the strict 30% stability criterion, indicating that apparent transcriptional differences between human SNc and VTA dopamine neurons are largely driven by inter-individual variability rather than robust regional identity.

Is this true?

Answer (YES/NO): NO